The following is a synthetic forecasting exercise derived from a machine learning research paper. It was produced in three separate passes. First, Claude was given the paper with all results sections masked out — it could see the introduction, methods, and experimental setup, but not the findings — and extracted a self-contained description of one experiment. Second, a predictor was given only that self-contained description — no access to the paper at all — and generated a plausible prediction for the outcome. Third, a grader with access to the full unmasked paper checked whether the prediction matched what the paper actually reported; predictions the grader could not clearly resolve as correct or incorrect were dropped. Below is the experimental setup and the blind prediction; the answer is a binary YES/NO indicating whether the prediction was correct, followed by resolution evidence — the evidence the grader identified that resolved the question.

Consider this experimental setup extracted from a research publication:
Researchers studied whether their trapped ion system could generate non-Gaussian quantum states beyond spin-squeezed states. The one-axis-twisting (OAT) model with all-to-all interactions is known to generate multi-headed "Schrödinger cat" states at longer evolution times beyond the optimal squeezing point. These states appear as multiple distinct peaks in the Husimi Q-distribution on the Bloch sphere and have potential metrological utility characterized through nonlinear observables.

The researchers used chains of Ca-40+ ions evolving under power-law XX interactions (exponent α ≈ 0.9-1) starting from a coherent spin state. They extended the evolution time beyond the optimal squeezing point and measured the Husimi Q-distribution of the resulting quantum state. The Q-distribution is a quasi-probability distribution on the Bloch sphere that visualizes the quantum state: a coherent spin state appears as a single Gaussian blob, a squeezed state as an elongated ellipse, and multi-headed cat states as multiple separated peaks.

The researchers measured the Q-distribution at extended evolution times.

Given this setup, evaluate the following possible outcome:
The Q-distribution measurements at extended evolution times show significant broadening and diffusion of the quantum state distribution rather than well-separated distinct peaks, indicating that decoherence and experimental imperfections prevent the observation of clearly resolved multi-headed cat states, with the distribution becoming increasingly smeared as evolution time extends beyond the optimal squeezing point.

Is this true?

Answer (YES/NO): NO